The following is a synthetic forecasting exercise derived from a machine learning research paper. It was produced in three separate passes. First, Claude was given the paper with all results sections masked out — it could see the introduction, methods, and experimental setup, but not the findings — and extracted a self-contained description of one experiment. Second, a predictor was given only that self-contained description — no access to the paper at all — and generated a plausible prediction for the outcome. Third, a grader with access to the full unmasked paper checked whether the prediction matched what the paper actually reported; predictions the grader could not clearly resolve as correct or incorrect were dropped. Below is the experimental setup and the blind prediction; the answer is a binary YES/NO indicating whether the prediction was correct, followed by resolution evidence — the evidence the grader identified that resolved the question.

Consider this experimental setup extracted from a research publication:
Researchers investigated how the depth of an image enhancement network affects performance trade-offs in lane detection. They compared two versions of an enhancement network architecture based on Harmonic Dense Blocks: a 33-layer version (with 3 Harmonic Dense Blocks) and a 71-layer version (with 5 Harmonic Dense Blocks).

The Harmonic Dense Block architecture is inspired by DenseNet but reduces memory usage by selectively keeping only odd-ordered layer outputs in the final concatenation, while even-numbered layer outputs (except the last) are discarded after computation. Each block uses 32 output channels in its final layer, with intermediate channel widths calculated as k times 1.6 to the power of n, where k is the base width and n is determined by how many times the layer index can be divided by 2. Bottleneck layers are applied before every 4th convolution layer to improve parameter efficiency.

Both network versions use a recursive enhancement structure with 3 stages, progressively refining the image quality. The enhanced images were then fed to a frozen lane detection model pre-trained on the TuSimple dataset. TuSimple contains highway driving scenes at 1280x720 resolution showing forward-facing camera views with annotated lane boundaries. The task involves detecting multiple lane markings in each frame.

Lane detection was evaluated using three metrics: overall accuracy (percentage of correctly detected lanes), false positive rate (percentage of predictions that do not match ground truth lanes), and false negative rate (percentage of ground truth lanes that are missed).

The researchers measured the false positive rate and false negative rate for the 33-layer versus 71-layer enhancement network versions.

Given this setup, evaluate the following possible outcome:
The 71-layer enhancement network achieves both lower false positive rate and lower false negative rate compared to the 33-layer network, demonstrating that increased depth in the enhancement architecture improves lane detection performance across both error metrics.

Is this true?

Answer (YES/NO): NO